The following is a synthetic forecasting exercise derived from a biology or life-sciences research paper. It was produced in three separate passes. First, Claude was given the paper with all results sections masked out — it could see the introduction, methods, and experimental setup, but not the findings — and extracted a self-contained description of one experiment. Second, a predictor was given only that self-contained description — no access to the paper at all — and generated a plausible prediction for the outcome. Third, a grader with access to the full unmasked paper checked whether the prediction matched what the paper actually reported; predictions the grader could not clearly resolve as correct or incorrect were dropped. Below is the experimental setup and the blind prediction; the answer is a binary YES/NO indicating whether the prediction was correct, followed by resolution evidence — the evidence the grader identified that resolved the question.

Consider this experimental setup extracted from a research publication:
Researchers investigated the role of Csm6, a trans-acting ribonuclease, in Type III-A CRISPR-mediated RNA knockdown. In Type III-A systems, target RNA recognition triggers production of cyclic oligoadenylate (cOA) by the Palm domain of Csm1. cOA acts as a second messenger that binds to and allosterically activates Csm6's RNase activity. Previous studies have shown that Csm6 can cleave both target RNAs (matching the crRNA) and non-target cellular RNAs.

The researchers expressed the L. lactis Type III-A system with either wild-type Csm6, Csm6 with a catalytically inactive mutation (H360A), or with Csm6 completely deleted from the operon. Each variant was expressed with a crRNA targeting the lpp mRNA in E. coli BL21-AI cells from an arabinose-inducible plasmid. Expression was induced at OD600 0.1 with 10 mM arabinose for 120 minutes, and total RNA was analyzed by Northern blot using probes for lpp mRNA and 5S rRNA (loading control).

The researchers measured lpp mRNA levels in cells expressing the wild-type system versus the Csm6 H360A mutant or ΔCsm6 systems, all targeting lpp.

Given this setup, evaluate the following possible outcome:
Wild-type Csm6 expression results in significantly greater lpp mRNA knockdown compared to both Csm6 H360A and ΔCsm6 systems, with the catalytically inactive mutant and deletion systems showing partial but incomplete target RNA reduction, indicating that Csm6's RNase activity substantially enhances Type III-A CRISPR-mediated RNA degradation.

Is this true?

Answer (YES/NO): NO